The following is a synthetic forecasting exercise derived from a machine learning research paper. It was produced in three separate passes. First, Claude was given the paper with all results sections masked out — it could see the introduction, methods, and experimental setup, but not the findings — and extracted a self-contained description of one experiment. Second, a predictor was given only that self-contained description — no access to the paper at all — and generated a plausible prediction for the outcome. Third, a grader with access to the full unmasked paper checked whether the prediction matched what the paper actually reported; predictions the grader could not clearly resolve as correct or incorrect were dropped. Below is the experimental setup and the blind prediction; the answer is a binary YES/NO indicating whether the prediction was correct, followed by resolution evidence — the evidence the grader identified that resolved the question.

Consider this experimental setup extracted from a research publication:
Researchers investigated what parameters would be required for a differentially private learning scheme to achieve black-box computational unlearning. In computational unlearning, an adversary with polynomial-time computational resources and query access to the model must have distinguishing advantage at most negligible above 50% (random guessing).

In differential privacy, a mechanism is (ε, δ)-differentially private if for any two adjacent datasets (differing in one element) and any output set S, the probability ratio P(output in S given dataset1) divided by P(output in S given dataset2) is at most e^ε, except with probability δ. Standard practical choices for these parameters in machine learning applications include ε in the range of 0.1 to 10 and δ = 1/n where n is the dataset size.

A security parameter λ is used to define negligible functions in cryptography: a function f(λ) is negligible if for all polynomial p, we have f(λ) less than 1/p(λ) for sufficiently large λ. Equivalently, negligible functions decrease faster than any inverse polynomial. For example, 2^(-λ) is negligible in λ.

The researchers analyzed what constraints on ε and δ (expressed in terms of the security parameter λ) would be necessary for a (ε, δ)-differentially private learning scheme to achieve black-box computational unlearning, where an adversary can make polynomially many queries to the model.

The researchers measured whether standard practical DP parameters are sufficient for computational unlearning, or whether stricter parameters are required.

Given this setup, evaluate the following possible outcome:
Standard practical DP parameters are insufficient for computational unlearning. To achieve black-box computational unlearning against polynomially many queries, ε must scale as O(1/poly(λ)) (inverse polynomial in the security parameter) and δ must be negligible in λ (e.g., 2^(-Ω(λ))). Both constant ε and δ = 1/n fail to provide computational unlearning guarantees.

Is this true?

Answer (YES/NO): NO